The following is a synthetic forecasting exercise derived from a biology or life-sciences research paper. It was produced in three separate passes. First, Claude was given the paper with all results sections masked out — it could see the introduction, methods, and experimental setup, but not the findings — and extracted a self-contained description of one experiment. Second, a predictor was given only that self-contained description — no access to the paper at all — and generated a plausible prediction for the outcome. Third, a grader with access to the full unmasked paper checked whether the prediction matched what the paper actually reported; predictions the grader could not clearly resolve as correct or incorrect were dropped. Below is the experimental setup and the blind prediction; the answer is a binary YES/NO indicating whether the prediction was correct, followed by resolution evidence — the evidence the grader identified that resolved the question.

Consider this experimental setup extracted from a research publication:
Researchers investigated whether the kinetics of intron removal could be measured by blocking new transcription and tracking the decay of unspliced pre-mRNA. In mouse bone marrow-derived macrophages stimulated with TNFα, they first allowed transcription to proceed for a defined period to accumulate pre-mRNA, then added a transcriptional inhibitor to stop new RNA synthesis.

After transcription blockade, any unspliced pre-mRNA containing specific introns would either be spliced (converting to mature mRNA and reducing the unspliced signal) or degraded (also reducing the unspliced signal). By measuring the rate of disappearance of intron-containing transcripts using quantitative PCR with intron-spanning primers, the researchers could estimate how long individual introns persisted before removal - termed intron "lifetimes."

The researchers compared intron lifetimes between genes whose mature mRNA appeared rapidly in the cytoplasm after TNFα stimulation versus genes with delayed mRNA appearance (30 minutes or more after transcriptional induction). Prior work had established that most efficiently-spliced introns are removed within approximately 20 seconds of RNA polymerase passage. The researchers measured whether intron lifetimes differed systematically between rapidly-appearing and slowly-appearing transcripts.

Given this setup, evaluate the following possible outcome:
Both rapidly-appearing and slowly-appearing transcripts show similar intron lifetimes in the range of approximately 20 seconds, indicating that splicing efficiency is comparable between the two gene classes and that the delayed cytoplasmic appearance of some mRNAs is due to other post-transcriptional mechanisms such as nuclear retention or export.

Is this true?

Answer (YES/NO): NO